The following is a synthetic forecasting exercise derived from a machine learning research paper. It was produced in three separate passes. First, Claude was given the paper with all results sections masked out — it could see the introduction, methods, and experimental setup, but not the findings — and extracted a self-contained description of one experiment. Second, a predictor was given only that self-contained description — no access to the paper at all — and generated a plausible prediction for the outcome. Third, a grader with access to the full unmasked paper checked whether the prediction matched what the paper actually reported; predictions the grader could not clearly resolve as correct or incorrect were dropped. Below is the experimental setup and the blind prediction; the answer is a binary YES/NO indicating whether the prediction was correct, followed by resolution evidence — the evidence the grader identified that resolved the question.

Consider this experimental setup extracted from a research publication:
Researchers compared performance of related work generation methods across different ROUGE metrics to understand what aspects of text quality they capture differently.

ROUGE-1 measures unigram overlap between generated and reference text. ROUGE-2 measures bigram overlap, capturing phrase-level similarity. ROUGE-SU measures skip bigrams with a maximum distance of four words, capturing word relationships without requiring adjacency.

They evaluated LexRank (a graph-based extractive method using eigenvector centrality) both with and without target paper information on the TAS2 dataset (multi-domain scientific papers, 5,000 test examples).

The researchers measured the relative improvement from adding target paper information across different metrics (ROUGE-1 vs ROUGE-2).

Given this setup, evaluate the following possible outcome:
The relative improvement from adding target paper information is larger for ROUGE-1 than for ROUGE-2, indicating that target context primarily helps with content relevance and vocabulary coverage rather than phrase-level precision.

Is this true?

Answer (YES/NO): NO